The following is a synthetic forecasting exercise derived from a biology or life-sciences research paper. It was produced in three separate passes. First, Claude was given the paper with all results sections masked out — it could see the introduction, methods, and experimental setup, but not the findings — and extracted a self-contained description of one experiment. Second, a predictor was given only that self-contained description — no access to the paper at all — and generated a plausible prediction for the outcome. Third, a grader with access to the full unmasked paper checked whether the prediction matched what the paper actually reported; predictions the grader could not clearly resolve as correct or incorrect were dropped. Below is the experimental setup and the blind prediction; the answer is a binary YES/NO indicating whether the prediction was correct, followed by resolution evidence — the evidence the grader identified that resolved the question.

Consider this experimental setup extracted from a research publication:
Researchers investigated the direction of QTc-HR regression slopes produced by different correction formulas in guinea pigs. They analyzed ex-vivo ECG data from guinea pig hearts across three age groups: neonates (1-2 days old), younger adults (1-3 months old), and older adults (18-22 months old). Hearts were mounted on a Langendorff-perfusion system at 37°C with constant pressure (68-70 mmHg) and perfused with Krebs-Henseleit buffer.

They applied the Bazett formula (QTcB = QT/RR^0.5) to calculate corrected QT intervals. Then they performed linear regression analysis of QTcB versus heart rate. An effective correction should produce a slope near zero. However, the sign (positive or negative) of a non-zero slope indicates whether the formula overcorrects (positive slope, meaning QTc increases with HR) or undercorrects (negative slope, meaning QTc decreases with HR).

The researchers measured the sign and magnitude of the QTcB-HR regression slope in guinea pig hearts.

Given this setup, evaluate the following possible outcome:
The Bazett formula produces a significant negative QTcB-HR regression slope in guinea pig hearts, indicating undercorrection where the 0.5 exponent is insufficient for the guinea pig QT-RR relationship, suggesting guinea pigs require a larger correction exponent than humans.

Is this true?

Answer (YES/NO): NO